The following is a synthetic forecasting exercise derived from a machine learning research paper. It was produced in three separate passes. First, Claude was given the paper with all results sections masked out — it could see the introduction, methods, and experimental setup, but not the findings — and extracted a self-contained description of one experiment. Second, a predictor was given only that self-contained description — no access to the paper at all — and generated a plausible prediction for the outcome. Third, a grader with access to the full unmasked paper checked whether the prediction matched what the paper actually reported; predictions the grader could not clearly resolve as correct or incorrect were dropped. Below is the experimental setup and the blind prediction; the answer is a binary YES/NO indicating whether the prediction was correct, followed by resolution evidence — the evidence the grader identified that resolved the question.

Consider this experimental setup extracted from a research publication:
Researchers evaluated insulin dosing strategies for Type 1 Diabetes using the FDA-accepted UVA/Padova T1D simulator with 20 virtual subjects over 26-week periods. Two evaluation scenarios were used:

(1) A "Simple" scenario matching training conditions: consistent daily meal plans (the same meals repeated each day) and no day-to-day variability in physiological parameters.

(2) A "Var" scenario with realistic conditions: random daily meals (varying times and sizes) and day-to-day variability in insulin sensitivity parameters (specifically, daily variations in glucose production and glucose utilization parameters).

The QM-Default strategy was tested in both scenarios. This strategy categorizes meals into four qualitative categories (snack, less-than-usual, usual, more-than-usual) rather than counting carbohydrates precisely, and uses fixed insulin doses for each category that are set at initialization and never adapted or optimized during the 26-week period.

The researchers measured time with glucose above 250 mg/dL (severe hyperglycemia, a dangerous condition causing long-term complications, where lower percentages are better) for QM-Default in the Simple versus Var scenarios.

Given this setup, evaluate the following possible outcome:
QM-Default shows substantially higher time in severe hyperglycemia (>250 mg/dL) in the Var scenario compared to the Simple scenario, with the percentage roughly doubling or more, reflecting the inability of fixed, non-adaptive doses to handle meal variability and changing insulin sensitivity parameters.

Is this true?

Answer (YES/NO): NO